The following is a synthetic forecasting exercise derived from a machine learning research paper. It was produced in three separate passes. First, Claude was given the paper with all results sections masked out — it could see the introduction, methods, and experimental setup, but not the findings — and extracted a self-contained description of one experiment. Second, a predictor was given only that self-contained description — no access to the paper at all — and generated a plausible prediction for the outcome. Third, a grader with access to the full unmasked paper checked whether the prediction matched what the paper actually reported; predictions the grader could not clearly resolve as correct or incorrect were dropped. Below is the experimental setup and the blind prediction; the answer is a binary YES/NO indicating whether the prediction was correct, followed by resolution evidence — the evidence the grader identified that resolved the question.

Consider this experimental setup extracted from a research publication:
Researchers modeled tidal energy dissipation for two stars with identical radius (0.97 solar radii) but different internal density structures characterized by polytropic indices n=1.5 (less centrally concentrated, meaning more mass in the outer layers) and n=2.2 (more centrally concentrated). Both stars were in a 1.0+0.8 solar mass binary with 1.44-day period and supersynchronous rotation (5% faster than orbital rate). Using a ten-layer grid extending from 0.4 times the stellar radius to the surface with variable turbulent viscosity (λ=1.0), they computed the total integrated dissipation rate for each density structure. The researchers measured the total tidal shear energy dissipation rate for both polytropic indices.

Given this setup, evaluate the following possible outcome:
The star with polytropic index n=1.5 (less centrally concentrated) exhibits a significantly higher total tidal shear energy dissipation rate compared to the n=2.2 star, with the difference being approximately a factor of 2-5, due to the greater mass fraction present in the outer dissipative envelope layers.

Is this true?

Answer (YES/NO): YES